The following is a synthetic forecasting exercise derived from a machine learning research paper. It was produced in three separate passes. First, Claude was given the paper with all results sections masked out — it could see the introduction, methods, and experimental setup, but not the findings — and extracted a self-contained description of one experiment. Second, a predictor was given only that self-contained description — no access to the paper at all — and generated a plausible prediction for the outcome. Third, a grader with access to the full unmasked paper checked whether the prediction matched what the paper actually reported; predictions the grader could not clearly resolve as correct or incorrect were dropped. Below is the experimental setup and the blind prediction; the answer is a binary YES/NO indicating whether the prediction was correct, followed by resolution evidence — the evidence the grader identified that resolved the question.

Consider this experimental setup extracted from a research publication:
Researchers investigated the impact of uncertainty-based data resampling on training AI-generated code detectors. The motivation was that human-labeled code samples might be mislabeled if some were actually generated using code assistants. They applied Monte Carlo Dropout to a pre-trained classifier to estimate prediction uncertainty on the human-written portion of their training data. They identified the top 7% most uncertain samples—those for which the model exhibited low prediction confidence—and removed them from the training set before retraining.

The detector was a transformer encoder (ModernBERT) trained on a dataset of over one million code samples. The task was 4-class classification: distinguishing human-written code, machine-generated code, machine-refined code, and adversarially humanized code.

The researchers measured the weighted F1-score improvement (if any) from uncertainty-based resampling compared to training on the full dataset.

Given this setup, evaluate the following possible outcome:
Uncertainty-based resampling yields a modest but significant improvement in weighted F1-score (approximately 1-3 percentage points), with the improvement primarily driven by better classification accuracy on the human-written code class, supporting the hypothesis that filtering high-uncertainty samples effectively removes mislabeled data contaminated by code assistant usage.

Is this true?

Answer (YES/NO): NO